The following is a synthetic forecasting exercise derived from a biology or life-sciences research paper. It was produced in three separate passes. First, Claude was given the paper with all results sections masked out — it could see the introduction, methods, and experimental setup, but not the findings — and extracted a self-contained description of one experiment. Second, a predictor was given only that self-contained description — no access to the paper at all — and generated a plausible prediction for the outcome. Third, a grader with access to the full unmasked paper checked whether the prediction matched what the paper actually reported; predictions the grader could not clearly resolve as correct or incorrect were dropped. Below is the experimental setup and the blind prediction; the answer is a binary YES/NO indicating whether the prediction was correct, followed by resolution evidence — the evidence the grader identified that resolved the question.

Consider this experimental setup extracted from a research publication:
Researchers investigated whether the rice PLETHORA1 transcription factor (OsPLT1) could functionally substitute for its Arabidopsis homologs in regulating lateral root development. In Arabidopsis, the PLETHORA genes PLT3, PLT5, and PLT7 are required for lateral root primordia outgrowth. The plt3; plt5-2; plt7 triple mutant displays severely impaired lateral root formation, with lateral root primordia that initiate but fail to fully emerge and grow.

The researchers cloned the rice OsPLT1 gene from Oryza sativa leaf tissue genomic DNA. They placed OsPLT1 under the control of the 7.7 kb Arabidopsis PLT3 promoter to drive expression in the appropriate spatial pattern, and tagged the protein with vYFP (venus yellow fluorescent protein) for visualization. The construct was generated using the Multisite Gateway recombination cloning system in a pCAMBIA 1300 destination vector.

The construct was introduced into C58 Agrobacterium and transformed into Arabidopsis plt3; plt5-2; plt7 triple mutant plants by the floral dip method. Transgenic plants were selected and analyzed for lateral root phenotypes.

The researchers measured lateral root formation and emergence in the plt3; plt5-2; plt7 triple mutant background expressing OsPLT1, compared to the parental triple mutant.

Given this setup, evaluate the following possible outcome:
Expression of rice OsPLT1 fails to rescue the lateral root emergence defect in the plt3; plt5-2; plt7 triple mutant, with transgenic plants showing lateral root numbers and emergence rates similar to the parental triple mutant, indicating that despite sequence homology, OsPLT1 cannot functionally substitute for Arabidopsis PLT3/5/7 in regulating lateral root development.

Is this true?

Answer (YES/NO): NO